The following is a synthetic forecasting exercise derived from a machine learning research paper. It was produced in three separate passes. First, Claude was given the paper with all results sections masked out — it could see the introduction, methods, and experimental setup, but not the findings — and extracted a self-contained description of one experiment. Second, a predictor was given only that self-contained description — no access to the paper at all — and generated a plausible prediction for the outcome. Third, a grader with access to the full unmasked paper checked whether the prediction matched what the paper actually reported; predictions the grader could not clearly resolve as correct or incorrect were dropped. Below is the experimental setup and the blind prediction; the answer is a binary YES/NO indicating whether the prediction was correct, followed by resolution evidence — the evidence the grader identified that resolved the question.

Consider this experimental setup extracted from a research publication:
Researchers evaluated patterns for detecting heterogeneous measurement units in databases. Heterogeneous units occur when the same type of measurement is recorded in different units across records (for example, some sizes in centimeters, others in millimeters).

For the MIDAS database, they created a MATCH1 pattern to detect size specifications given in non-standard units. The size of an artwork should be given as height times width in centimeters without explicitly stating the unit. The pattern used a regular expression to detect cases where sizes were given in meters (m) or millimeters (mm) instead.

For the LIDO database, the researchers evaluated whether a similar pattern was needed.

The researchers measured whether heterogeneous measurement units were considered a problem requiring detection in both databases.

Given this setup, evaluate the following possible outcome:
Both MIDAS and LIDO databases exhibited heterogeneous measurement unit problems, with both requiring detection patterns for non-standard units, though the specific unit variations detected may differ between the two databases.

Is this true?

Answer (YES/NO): NO